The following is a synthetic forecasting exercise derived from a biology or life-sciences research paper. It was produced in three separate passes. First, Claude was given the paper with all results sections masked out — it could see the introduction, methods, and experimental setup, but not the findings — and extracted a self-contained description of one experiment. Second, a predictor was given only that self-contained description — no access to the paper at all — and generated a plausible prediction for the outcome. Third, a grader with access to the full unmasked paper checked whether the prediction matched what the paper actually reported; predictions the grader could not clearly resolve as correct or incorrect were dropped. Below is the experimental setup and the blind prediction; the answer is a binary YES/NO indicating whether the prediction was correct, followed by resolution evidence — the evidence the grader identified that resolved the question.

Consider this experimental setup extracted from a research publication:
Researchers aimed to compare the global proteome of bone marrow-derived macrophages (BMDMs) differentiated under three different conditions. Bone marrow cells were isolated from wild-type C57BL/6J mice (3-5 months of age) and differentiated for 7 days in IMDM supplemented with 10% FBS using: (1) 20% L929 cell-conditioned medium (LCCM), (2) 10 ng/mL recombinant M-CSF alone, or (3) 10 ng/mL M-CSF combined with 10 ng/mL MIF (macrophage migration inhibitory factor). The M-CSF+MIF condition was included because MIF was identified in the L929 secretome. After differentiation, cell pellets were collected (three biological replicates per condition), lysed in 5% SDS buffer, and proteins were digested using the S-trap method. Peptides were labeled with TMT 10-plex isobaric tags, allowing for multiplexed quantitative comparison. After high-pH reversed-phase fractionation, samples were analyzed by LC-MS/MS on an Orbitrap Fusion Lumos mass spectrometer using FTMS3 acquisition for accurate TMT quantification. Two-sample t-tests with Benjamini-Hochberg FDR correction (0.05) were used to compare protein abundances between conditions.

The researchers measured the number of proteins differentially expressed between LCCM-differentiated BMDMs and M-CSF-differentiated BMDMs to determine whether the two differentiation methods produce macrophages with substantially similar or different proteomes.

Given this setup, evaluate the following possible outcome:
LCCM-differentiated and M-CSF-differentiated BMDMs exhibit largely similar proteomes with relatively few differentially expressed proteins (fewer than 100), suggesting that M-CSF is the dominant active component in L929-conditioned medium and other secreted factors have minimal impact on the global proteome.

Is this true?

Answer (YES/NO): NO